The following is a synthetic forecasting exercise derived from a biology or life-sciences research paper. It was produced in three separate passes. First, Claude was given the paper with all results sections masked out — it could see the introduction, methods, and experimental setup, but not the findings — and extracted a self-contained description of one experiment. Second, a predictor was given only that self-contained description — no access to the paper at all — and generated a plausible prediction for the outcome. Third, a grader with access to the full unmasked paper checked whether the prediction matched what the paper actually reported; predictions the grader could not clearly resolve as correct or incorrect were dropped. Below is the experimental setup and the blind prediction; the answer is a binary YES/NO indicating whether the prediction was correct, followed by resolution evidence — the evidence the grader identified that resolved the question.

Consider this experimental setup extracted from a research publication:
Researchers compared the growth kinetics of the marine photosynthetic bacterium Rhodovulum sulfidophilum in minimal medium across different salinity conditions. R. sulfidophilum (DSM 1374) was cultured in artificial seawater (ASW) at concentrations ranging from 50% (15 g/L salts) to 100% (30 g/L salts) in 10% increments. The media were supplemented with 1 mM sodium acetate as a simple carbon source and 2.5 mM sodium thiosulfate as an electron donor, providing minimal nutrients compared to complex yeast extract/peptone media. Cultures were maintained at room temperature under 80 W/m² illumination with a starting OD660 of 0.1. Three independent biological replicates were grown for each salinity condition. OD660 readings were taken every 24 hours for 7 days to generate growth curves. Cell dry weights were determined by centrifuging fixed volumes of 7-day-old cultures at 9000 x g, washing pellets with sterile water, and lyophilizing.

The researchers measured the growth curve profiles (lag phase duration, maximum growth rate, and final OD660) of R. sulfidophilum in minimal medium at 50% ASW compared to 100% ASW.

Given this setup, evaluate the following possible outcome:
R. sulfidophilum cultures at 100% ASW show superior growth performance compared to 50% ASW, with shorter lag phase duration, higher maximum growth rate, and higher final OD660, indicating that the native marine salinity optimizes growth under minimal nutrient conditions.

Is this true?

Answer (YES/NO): NO